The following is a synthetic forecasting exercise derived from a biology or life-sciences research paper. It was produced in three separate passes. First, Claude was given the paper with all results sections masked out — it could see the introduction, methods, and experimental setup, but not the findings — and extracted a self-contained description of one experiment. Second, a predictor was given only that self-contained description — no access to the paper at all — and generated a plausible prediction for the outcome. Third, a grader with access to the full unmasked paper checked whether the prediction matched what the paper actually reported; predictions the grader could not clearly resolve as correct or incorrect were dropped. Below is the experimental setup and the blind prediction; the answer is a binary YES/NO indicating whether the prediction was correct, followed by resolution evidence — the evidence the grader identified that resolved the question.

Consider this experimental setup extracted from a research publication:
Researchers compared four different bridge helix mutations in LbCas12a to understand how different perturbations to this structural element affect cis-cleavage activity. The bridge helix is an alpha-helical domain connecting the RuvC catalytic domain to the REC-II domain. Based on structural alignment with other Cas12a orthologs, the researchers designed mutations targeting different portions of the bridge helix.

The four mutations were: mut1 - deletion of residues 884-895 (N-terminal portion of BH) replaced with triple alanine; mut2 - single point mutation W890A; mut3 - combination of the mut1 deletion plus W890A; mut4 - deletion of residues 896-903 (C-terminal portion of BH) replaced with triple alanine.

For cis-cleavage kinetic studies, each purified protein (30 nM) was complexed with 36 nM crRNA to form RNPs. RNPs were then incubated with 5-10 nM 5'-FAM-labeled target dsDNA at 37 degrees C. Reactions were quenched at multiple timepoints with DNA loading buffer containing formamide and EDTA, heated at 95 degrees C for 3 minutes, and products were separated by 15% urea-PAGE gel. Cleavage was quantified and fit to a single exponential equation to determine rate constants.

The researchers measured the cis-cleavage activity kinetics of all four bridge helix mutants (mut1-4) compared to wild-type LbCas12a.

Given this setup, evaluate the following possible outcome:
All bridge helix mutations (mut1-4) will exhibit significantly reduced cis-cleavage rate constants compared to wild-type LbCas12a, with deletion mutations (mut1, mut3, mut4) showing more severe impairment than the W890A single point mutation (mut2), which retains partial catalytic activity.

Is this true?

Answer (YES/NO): NO